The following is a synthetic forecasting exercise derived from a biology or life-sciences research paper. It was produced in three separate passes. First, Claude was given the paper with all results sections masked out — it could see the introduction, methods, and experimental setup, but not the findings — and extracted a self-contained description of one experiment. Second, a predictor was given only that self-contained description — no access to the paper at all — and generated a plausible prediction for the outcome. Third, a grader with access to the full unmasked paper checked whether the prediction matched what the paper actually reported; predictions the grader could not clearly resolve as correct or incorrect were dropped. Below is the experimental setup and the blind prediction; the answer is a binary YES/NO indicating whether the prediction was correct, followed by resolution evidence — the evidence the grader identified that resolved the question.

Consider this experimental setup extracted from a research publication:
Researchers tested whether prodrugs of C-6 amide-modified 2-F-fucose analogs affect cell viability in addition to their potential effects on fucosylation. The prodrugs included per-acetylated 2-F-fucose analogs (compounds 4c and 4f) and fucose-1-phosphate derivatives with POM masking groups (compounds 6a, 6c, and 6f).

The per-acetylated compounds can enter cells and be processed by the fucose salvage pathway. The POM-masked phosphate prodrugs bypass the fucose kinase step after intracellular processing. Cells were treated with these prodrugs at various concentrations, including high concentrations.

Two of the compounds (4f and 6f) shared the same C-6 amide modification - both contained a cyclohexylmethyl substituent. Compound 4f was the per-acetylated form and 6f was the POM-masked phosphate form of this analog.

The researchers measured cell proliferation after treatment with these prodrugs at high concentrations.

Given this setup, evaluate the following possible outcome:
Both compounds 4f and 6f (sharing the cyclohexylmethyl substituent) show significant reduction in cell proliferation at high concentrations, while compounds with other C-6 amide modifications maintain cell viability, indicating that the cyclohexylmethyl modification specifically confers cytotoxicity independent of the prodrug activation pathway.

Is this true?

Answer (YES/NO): YES